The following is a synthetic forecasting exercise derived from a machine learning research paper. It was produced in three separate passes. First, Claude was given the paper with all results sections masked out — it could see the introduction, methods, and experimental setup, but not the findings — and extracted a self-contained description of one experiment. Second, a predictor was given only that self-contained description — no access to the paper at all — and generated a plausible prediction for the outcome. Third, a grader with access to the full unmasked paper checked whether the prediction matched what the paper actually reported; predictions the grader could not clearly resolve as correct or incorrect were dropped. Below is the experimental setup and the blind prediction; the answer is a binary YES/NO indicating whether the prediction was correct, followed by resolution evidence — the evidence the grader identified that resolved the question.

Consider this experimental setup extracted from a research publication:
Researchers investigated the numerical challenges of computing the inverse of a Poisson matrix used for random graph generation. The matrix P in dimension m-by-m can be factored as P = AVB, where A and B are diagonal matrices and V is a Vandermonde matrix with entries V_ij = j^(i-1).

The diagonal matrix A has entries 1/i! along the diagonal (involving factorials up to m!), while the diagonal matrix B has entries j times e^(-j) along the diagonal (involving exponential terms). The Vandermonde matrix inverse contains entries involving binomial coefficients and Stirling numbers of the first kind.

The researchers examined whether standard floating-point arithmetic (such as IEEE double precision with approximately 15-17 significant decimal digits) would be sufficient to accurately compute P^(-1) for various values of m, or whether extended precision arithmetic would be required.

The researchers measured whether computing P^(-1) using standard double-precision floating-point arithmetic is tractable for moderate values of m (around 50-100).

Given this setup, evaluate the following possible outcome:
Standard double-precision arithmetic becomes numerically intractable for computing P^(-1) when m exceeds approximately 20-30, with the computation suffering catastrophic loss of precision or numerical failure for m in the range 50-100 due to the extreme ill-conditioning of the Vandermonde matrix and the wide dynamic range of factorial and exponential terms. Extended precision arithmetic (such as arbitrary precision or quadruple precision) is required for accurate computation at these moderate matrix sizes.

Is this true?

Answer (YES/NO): YES